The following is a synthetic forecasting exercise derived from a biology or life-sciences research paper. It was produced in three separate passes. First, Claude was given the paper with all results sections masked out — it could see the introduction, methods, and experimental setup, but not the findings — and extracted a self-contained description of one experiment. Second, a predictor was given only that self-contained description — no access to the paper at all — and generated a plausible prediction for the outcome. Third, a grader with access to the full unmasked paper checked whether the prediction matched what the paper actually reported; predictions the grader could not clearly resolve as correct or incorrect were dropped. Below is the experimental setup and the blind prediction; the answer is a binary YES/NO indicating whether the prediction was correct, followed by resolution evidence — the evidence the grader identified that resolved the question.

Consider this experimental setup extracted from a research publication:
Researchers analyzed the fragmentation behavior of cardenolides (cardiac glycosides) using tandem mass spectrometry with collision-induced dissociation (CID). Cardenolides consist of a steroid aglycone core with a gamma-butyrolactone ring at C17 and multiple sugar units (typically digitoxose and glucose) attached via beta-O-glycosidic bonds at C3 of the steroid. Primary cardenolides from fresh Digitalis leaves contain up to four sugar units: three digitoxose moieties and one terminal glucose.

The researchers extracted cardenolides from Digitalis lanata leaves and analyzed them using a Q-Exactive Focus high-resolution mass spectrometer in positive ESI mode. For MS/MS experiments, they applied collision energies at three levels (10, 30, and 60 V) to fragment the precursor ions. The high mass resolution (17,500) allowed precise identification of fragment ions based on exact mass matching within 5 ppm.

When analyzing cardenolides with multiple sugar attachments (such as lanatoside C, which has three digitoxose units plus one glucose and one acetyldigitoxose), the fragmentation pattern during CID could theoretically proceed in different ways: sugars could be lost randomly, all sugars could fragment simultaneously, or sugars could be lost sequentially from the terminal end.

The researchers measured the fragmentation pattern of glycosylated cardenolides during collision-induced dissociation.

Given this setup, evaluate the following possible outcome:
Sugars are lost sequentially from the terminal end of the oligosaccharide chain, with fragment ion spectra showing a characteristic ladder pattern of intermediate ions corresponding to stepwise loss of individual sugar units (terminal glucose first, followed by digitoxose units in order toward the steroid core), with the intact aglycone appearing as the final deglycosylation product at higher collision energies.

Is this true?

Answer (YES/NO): YES